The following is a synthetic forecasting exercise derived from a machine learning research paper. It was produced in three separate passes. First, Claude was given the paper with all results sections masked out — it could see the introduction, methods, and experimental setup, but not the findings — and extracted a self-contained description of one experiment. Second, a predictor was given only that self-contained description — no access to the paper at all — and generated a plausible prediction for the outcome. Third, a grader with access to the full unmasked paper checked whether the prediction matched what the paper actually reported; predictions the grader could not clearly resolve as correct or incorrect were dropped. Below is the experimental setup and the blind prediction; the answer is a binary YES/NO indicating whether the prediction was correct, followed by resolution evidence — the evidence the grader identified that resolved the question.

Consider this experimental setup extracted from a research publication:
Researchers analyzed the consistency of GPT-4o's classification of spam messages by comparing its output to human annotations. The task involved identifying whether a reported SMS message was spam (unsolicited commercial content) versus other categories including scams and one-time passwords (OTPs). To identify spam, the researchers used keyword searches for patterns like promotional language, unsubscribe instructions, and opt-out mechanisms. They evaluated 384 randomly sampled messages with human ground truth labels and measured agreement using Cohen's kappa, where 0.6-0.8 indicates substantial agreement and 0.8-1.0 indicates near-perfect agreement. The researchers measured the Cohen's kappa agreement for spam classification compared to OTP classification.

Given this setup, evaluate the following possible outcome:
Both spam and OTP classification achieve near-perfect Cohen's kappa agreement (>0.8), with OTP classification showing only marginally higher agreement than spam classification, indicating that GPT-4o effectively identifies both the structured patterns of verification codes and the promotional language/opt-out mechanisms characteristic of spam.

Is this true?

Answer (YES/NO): NO